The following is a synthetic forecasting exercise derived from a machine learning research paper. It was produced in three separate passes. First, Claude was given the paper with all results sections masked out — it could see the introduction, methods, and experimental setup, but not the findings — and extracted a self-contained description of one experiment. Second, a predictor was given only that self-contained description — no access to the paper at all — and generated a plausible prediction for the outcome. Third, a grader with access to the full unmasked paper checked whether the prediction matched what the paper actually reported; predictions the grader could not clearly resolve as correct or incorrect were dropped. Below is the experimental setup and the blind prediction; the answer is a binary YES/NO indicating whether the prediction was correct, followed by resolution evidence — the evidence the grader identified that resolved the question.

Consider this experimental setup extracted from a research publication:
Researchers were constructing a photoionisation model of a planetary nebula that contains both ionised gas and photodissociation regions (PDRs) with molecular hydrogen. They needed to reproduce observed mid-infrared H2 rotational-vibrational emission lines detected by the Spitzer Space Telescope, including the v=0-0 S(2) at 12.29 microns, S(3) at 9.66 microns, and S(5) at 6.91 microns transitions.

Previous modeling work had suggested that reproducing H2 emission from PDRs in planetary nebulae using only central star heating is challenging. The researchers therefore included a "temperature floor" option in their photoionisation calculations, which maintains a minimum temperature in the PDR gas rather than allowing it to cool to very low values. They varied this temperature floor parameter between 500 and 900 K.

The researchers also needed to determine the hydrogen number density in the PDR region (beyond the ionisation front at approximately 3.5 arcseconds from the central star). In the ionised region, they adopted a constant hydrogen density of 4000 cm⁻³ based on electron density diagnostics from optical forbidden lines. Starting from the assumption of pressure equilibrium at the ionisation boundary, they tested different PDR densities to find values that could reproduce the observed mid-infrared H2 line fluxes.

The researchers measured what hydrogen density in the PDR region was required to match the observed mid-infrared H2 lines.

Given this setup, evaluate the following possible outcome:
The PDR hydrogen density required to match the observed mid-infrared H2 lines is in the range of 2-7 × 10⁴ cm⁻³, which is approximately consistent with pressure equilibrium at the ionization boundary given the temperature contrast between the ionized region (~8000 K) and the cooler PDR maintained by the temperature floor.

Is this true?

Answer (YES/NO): NO